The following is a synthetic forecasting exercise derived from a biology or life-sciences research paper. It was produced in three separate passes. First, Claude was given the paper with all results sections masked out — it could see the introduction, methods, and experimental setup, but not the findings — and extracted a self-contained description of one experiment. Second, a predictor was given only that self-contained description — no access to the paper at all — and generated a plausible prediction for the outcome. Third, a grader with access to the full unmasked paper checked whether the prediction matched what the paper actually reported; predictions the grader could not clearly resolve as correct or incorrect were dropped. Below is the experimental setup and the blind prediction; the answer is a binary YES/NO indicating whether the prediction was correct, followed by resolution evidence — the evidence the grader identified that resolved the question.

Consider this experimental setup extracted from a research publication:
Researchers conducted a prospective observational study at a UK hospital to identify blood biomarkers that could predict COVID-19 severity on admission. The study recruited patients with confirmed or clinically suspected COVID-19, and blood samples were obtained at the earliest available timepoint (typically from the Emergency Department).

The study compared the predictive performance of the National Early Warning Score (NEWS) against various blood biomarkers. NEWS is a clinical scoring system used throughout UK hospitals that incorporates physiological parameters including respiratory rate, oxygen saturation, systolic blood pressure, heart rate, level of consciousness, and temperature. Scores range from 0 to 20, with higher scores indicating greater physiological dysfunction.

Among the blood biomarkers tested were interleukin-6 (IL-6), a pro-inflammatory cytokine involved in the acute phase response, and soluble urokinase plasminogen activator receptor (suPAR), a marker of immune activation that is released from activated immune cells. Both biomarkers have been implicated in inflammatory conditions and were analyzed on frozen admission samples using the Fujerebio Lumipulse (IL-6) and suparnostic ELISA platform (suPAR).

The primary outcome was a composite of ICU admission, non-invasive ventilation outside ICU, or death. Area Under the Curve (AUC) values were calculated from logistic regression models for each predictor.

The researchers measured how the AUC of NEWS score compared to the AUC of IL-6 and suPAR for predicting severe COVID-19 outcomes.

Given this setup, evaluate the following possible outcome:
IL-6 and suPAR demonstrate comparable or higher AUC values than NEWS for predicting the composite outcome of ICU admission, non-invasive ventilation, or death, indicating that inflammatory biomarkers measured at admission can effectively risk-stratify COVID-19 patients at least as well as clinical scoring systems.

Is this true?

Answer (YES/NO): YES